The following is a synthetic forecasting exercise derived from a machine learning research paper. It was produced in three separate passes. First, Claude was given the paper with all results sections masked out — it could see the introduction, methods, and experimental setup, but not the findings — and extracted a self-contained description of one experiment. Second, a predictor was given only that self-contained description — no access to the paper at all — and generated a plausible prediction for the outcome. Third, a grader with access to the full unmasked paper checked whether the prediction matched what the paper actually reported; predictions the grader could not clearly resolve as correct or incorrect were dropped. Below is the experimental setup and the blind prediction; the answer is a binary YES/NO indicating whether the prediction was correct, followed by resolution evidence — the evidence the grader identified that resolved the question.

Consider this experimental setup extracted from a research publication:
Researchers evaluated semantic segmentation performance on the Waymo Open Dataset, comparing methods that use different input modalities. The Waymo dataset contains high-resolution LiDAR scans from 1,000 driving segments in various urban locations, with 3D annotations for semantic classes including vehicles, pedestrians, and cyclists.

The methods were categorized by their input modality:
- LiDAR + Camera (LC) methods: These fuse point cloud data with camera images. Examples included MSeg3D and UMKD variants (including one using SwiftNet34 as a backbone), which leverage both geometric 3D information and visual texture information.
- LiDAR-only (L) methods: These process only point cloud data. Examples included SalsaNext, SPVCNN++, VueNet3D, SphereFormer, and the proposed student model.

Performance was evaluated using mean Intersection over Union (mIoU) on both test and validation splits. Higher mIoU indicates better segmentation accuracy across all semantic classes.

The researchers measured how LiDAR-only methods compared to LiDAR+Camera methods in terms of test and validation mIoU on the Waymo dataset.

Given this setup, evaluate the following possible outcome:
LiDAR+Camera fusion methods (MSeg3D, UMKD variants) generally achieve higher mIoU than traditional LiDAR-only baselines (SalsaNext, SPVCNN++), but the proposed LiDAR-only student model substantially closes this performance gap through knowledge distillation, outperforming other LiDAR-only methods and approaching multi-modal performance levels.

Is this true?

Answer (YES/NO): YES